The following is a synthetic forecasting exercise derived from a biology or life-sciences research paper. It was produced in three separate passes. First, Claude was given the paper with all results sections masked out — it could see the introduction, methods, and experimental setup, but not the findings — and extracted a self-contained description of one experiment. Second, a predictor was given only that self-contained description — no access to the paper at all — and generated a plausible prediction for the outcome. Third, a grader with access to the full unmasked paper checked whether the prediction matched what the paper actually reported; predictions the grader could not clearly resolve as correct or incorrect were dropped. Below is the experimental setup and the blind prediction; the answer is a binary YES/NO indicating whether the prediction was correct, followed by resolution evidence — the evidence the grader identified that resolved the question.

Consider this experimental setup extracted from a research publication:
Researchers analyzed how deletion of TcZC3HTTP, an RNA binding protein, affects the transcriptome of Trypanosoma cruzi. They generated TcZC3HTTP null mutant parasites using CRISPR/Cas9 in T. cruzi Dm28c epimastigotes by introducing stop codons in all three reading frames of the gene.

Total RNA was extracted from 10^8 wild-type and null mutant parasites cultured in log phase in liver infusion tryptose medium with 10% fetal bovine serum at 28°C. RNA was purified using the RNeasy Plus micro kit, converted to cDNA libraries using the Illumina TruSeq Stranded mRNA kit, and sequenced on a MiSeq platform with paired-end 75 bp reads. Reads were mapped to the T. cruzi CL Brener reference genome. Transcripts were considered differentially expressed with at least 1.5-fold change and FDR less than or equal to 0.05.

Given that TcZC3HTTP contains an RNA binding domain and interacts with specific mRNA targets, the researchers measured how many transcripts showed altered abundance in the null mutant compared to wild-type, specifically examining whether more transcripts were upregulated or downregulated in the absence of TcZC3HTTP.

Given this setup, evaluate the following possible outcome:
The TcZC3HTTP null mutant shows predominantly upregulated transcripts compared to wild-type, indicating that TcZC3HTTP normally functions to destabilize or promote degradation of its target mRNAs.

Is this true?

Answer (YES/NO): NO